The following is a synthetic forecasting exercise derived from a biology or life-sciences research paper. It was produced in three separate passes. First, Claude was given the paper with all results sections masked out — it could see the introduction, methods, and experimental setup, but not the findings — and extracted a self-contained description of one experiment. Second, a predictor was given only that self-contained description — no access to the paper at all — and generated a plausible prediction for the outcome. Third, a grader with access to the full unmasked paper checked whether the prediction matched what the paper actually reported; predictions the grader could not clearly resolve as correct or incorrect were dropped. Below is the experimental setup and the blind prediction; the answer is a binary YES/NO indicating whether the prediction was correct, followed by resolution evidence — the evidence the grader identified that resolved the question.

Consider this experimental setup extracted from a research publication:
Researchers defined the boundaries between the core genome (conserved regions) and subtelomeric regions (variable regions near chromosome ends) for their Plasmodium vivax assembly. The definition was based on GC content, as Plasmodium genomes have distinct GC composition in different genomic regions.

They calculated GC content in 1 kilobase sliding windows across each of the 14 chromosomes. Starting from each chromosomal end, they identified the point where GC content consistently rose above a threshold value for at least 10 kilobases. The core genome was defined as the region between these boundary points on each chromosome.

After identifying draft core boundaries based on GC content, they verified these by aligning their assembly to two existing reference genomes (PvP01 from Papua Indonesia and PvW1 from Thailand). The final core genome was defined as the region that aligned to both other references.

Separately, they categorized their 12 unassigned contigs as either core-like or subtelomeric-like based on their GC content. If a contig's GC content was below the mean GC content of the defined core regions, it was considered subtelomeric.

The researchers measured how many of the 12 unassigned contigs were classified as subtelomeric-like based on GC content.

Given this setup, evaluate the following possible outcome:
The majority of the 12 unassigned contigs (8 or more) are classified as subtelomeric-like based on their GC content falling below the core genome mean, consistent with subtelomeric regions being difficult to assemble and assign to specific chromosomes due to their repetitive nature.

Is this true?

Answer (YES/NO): YES